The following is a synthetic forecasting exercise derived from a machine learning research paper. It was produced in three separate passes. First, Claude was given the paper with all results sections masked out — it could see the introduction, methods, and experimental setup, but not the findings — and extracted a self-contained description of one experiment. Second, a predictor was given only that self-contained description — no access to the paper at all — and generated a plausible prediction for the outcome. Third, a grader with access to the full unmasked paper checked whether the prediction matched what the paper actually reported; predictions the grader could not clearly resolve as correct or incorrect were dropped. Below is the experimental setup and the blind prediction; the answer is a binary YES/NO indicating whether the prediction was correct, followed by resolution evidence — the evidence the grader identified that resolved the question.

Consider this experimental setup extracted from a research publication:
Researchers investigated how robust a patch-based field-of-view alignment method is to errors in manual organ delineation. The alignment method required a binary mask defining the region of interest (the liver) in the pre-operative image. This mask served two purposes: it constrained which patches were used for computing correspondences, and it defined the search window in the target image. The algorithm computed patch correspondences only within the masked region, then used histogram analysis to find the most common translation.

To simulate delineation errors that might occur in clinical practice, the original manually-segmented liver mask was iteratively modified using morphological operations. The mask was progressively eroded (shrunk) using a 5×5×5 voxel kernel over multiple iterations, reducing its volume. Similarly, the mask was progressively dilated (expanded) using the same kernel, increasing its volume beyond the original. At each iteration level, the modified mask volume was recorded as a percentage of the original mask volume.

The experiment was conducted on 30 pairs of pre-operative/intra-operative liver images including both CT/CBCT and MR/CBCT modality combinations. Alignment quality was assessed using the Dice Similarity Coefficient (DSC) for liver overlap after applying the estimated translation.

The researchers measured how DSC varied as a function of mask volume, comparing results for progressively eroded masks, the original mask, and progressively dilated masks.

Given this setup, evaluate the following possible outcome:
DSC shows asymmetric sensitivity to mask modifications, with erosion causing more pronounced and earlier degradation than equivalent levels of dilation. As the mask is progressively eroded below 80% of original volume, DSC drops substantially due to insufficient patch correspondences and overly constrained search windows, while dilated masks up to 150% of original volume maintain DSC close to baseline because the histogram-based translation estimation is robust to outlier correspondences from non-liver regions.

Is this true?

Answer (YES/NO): YES